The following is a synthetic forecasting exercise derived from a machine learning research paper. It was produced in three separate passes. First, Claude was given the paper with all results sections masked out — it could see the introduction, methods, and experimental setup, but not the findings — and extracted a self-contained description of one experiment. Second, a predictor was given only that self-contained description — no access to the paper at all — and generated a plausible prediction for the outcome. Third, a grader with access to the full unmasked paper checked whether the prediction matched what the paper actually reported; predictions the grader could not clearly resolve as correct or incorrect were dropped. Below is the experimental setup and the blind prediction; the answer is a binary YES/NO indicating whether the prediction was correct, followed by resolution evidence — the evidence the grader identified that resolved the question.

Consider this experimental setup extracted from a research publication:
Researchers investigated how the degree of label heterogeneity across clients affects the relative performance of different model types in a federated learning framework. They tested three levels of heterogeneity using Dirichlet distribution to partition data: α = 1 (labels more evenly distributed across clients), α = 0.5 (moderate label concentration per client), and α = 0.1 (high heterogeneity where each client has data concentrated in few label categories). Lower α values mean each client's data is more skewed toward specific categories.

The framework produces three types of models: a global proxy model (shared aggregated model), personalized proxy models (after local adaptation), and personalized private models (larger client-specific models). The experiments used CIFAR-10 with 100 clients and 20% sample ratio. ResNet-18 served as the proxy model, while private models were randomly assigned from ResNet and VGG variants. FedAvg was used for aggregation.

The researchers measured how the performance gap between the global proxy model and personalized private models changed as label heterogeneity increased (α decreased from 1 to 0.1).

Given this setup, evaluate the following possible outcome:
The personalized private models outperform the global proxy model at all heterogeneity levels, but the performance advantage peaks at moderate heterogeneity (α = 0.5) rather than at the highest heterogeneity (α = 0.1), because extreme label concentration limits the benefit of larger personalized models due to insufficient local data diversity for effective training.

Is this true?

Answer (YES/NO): NO